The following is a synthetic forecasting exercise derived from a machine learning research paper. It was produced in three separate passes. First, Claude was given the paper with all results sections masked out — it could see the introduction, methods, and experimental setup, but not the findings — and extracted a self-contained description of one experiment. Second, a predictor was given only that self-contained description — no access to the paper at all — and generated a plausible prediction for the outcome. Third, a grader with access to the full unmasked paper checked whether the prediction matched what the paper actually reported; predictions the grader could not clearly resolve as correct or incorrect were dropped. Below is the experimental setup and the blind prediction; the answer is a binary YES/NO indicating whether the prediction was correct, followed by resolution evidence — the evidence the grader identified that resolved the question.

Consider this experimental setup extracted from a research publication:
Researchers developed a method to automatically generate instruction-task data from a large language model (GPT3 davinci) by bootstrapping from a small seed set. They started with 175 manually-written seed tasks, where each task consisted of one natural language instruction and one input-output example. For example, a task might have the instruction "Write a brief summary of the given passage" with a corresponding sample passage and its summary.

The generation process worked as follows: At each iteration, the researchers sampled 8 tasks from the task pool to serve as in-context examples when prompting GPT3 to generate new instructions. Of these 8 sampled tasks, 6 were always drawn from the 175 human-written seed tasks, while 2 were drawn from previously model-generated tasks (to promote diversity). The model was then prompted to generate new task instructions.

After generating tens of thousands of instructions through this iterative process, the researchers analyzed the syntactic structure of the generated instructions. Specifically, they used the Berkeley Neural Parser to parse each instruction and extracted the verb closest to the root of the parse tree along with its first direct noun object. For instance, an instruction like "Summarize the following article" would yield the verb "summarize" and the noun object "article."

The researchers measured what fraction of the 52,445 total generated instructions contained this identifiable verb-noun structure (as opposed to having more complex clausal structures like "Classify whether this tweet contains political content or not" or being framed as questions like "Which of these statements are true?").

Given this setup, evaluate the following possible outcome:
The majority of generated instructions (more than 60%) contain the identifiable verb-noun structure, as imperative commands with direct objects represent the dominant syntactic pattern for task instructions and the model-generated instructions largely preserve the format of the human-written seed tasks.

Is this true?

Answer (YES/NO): NO